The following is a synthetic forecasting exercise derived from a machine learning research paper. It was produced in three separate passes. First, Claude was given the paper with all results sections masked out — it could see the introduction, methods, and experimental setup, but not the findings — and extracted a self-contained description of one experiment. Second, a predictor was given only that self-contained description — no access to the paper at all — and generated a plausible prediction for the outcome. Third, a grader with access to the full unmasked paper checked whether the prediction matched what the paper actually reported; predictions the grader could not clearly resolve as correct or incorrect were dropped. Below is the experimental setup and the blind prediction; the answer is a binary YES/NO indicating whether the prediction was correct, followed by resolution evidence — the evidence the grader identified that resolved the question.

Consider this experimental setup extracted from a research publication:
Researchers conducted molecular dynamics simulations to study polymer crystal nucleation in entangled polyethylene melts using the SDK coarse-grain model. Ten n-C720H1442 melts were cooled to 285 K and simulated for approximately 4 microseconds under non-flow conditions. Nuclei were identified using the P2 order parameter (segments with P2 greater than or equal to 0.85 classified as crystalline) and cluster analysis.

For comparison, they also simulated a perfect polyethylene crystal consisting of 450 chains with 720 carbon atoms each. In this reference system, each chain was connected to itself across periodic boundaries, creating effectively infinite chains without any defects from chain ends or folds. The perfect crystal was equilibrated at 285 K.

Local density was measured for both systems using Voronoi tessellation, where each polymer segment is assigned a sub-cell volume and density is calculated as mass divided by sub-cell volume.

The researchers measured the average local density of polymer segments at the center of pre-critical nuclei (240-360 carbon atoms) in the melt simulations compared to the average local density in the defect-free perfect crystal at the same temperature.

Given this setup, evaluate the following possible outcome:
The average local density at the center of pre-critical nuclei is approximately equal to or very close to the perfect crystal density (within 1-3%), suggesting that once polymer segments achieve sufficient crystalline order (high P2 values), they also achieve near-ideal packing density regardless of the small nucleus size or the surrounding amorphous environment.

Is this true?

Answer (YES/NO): NO